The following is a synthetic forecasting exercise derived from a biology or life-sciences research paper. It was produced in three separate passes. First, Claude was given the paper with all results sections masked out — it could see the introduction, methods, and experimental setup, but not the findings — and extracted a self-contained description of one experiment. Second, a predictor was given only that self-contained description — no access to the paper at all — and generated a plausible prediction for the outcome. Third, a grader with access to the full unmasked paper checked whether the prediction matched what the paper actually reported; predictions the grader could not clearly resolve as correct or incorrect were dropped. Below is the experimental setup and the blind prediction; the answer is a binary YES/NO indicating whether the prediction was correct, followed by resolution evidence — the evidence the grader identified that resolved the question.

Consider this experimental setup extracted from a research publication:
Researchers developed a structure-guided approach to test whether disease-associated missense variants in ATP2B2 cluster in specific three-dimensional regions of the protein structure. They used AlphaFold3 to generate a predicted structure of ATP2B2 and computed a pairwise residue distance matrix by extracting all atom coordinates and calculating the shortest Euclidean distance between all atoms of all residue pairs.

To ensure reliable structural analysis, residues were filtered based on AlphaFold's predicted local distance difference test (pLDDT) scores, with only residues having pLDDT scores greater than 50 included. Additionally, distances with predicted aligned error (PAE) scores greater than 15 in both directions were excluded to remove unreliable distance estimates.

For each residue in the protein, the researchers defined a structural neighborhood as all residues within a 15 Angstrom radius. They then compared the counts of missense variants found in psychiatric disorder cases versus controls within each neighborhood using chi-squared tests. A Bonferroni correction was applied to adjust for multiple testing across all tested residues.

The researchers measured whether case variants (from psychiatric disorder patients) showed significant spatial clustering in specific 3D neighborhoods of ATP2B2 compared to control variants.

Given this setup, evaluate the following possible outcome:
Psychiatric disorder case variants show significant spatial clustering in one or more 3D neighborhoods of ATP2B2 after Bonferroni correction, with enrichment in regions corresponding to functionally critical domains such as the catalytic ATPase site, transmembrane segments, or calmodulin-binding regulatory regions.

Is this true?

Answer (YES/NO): YES